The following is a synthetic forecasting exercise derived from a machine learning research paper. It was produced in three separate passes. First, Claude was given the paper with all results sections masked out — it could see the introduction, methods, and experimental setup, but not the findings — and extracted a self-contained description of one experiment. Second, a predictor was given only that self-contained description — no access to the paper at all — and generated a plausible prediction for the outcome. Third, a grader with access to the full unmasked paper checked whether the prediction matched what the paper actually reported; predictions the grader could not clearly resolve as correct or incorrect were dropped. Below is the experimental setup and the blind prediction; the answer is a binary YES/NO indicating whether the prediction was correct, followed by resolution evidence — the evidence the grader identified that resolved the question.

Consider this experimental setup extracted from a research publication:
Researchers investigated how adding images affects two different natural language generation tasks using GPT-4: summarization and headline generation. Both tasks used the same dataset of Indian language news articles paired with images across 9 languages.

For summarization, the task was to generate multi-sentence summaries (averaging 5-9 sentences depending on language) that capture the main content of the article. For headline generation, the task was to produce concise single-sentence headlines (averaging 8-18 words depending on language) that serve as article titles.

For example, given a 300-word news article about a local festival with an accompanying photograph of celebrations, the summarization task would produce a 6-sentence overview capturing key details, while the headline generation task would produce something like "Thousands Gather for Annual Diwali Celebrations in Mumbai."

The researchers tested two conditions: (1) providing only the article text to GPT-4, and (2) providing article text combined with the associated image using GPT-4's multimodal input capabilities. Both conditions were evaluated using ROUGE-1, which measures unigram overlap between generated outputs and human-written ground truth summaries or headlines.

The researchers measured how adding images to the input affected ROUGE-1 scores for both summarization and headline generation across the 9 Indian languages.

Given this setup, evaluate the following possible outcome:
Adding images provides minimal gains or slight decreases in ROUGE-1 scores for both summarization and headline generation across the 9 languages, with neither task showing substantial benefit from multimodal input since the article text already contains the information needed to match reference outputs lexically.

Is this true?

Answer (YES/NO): NO